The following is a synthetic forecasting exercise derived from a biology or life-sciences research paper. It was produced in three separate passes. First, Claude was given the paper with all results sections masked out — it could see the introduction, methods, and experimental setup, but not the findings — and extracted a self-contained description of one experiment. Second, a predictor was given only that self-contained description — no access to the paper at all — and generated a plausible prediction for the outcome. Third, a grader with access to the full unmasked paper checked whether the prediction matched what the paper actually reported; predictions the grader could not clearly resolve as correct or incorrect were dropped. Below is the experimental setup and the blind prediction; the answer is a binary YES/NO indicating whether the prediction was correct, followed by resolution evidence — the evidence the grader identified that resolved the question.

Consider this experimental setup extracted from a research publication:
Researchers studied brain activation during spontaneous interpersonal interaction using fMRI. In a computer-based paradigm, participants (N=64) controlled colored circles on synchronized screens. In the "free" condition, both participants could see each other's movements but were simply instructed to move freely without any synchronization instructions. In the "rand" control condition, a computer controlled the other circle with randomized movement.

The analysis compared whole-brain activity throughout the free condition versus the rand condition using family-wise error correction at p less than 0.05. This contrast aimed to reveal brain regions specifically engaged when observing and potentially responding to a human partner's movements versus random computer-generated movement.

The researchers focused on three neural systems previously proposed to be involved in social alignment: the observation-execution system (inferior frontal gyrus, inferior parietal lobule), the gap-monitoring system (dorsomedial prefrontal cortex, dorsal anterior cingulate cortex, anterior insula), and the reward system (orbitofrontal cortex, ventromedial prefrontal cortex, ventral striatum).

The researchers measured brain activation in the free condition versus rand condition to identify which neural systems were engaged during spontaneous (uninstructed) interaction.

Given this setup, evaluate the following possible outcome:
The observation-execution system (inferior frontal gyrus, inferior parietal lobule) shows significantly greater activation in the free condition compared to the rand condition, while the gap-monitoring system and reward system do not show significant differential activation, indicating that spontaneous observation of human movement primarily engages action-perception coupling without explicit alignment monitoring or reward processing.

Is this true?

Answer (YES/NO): NO